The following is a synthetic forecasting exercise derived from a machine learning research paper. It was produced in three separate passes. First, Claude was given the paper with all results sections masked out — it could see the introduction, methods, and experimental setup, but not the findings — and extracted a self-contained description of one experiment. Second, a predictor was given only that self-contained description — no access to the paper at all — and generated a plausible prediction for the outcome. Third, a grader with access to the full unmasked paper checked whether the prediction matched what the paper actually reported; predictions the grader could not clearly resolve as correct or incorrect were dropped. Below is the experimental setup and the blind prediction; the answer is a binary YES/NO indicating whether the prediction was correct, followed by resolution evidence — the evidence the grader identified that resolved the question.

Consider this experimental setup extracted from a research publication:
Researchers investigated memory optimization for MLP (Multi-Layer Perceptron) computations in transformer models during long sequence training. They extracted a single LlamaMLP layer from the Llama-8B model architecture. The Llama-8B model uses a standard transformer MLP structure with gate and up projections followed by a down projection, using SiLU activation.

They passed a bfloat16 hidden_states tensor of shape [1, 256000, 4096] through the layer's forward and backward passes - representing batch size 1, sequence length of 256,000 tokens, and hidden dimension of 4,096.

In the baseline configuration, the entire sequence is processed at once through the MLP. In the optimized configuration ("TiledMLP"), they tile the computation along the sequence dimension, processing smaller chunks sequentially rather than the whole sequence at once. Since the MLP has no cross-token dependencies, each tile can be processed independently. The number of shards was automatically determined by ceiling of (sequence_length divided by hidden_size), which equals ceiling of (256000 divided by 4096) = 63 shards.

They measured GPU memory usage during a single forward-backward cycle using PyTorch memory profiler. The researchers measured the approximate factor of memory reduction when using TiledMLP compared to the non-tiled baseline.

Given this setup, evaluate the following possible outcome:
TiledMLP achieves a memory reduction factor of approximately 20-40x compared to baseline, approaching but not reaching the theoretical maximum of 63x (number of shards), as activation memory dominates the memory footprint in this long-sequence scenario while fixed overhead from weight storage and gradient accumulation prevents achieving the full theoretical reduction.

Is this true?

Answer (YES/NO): NO